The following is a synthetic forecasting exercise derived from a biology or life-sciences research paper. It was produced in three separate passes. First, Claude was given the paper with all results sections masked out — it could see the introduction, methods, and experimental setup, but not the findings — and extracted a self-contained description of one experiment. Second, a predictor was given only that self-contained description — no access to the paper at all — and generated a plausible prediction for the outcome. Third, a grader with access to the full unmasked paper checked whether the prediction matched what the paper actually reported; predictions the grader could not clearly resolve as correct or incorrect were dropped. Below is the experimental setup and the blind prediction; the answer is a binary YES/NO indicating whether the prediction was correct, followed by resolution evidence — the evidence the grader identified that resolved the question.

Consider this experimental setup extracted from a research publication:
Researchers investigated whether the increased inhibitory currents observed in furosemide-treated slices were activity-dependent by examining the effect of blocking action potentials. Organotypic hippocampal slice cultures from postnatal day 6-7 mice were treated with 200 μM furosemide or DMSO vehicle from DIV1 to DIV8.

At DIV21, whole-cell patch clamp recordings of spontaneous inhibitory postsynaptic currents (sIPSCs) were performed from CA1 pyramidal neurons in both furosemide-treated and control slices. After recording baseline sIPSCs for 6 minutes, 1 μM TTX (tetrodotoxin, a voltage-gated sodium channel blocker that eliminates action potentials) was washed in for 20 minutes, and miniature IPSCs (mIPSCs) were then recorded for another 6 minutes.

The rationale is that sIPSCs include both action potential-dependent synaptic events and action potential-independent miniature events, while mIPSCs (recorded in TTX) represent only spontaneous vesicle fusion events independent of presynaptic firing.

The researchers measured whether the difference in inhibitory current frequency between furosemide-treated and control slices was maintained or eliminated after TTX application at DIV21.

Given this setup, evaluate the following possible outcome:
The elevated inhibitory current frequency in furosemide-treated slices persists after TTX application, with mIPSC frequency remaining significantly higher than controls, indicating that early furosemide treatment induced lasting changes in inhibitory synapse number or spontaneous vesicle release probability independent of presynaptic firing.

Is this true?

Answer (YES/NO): YES